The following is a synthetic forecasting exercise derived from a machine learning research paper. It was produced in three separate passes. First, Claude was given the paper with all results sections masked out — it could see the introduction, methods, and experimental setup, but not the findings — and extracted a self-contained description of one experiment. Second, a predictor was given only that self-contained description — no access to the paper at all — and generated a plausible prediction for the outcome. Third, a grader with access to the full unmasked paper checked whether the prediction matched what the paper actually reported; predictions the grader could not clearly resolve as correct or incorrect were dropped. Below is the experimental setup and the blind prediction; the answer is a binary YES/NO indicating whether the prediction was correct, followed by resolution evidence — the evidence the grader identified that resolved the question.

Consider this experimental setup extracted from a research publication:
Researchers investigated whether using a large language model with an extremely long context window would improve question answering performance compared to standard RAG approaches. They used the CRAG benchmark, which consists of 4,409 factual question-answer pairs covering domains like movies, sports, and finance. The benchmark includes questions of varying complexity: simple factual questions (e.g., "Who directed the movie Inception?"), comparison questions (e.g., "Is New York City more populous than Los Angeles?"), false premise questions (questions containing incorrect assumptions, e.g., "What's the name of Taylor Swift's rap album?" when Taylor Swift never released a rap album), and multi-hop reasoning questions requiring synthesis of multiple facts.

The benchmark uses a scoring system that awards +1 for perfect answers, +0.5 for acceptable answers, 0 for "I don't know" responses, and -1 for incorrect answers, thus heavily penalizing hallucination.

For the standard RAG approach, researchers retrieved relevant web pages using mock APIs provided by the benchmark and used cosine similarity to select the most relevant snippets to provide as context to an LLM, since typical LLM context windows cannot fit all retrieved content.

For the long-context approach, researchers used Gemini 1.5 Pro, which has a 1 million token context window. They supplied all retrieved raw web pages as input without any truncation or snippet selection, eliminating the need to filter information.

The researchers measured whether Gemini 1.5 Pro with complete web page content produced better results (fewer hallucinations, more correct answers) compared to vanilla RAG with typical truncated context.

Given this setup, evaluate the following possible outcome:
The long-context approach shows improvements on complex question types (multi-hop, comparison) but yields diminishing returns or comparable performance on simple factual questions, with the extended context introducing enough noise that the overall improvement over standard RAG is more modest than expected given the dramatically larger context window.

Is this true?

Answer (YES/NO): NO